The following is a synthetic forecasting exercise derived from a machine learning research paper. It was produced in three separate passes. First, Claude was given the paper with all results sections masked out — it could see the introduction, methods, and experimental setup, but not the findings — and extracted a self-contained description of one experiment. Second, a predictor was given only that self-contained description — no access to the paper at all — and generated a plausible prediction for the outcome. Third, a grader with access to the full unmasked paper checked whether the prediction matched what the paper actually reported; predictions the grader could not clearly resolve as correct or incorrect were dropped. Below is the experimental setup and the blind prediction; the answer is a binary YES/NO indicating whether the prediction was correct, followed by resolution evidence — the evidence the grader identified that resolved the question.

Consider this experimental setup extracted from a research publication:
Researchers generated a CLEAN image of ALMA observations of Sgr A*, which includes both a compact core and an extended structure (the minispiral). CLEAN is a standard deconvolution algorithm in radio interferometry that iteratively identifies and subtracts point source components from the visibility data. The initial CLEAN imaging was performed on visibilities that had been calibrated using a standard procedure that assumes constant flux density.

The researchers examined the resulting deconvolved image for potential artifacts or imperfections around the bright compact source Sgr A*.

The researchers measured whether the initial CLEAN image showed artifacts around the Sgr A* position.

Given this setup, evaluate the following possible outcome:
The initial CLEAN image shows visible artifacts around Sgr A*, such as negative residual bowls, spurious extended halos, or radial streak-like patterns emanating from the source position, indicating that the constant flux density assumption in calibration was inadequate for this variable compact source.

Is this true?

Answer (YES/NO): YES